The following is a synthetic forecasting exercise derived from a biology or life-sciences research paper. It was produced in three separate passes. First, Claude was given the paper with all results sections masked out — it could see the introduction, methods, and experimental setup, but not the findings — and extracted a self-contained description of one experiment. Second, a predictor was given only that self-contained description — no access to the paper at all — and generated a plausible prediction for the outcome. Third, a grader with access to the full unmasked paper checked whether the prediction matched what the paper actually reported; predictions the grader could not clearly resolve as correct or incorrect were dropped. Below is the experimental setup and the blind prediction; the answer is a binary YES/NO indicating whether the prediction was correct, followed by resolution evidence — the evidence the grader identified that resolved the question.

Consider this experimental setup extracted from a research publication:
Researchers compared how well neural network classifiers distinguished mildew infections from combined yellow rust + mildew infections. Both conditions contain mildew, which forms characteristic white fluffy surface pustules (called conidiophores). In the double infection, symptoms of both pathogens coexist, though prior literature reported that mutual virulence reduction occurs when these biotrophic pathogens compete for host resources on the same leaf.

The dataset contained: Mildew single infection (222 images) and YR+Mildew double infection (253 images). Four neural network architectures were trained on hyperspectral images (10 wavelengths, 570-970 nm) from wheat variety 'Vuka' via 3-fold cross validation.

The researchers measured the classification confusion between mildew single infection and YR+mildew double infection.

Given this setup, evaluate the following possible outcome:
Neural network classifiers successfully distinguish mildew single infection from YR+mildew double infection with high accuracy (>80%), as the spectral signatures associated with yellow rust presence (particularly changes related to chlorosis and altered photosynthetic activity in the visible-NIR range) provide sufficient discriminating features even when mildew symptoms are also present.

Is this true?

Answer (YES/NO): NO